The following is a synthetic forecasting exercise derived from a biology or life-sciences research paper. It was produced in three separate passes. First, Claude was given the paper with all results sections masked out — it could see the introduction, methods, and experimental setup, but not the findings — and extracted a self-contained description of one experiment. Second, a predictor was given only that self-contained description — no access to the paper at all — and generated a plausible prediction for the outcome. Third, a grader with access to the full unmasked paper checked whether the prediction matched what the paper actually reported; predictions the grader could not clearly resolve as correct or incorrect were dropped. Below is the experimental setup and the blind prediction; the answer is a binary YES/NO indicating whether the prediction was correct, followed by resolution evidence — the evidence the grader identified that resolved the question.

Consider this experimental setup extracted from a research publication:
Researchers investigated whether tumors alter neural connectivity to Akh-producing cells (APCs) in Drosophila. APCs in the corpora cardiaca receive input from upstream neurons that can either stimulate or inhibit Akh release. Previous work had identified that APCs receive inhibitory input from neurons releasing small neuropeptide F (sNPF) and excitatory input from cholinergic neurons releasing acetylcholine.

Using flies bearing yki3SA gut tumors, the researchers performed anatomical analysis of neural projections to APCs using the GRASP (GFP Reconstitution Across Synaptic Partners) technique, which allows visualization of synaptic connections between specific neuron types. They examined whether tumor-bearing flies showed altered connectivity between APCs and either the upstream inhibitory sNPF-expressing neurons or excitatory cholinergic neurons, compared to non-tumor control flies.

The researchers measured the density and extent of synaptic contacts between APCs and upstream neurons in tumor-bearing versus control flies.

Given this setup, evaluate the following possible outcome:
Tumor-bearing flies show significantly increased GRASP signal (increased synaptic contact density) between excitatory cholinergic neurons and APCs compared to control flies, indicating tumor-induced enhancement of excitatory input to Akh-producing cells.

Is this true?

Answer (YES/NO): NO